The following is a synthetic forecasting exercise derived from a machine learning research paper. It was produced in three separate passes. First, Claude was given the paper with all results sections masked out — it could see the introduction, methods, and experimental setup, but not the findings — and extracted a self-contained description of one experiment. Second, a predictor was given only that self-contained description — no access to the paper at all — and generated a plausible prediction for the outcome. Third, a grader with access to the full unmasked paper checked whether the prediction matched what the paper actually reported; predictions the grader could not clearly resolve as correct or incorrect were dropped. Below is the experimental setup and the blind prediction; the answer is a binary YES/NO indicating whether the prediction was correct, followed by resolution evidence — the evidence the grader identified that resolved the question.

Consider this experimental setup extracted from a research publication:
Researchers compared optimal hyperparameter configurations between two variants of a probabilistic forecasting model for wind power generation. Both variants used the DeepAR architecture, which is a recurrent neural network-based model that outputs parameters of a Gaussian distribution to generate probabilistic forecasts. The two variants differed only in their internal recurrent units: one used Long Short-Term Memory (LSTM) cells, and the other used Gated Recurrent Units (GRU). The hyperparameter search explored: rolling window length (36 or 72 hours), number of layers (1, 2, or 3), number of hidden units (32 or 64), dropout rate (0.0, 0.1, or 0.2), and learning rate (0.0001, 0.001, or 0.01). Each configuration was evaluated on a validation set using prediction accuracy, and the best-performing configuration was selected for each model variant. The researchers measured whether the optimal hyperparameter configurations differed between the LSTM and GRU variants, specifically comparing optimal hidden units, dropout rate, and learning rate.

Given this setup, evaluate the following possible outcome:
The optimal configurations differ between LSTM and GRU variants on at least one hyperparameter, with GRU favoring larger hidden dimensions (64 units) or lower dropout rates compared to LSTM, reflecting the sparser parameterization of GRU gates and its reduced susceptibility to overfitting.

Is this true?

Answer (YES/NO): NO